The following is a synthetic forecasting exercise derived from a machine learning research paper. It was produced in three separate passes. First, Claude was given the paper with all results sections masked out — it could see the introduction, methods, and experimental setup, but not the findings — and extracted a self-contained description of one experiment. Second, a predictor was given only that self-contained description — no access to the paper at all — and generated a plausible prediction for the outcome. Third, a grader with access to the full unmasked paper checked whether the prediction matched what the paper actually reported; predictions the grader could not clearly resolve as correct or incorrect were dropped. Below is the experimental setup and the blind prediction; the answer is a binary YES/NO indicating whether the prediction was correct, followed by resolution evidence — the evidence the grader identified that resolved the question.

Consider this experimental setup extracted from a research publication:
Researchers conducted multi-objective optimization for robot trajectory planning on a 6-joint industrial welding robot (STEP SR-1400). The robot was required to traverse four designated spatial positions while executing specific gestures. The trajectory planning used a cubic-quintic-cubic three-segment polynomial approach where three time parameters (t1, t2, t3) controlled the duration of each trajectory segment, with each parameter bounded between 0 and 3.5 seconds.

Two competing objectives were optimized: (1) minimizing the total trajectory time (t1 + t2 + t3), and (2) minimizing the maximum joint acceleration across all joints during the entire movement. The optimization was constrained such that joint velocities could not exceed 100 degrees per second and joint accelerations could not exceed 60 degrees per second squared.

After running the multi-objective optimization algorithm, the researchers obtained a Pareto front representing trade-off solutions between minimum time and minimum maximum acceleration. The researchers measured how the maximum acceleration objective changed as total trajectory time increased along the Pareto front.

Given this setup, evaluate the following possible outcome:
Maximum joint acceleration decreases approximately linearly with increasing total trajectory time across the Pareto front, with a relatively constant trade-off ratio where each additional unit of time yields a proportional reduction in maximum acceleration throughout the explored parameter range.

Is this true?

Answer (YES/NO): NO